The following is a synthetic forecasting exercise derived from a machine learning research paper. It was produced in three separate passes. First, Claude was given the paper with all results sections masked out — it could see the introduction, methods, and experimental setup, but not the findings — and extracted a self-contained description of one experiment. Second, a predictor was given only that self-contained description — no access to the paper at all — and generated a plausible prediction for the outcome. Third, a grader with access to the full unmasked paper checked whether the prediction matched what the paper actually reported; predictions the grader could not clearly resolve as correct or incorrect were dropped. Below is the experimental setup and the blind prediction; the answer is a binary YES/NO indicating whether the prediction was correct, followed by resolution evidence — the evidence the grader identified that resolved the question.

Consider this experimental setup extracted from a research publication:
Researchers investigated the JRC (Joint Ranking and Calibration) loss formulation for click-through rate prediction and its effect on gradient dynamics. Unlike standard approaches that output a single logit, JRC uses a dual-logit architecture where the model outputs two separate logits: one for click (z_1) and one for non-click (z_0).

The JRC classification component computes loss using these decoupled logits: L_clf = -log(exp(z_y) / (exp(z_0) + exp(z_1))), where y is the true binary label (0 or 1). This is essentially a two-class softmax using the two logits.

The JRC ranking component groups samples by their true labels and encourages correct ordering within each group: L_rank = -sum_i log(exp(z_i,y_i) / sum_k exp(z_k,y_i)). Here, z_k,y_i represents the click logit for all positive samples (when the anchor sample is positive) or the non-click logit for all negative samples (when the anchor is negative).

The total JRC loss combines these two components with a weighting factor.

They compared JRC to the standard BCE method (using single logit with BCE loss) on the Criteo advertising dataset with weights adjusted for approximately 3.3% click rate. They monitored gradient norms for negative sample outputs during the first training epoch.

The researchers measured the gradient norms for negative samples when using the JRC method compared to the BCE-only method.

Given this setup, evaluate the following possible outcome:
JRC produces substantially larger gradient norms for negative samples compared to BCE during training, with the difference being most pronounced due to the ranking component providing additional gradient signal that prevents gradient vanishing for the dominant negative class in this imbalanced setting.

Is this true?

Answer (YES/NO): YES